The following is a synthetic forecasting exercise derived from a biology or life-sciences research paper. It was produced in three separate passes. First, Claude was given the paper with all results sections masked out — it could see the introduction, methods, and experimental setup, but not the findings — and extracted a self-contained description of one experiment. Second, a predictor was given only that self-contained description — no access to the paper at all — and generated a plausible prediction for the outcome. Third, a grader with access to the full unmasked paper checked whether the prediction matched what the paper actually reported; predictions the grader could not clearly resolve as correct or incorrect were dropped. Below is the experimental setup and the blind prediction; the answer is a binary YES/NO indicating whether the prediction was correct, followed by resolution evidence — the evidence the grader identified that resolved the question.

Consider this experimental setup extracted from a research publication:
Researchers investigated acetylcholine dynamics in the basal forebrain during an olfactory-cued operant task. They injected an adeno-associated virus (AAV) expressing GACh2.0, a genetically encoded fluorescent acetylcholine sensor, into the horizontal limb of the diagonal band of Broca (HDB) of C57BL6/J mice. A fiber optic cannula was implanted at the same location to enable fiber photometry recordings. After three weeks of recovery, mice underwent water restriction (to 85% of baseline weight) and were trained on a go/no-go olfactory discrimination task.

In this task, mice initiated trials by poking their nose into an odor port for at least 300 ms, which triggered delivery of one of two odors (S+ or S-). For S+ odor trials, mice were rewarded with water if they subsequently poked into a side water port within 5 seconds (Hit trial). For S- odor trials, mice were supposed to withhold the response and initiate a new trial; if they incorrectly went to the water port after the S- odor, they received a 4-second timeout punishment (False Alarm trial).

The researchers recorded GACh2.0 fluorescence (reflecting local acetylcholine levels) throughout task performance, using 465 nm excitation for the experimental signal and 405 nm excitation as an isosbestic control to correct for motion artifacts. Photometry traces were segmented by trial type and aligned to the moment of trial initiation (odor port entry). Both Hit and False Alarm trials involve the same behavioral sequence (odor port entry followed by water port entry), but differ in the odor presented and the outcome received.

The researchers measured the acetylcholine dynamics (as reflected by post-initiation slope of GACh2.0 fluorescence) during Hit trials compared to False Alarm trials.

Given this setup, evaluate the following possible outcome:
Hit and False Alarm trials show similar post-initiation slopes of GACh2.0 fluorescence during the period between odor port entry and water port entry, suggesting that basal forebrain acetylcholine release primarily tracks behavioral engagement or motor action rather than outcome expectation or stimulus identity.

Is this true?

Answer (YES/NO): NO